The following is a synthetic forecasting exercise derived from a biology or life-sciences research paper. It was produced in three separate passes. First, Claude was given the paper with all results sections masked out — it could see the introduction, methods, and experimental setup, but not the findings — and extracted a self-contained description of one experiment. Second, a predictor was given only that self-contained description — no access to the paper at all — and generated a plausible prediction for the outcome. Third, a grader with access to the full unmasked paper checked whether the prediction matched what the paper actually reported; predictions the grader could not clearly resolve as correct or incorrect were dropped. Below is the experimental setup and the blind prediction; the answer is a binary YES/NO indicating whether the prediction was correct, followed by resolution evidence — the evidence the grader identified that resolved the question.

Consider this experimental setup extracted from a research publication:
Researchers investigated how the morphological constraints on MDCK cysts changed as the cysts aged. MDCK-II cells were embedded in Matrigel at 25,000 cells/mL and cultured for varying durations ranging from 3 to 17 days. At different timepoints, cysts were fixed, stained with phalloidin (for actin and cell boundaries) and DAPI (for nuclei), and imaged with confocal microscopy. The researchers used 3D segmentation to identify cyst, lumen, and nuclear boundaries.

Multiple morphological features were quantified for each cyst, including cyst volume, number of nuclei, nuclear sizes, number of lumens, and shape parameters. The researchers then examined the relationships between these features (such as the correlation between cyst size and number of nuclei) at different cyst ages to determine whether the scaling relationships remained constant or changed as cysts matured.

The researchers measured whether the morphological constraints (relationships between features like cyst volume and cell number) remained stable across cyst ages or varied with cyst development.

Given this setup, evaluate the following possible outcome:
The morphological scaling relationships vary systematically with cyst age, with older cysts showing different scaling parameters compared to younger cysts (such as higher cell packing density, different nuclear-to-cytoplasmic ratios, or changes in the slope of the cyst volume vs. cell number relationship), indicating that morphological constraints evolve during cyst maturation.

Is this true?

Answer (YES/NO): NO